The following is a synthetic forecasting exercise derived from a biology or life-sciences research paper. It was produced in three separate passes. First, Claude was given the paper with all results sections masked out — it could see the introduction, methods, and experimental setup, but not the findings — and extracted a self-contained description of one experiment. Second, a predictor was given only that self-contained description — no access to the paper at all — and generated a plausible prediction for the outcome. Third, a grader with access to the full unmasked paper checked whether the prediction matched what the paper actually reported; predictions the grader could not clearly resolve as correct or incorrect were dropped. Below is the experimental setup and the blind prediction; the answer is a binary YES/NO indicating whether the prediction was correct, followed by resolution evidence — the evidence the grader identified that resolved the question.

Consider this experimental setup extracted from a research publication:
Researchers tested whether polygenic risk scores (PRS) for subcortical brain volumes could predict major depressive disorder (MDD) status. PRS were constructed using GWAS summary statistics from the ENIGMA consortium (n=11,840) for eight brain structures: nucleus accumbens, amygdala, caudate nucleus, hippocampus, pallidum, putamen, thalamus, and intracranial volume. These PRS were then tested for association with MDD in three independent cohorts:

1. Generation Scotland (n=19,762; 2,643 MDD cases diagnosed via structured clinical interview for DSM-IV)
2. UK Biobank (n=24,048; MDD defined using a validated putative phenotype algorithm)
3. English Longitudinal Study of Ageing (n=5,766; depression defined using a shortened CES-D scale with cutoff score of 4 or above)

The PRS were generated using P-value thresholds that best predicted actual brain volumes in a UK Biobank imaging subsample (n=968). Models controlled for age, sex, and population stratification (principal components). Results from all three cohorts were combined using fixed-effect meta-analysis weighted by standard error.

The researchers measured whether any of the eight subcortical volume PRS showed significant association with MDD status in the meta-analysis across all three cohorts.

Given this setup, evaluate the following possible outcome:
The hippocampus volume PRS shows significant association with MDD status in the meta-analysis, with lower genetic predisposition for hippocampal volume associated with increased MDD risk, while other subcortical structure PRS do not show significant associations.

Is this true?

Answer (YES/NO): NO